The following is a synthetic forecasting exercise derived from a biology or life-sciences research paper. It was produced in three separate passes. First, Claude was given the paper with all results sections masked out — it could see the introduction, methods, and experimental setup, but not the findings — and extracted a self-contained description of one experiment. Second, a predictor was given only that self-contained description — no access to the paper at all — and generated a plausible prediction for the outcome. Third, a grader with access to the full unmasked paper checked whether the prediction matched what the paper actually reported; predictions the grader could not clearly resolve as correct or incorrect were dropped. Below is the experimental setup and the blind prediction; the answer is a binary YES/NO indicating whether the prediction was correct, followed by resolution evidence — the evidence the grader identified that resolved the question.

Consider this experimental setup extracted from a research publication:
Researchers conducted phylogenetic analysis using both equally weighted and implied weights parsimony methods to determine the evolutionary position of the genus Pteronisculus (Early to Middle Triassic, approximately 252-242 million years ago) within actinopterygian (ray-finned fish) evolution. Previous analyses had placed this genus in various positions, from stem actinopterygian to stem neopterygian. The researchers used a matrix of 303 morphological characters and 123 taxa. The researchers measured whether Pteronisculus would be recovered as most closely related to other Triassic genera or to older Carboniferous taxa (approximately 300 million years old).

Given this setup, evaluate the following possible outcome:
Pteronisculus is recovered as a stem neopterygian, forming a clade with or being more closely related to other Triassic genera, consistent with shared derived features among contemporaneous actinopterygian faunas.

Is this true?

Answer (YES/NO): NO